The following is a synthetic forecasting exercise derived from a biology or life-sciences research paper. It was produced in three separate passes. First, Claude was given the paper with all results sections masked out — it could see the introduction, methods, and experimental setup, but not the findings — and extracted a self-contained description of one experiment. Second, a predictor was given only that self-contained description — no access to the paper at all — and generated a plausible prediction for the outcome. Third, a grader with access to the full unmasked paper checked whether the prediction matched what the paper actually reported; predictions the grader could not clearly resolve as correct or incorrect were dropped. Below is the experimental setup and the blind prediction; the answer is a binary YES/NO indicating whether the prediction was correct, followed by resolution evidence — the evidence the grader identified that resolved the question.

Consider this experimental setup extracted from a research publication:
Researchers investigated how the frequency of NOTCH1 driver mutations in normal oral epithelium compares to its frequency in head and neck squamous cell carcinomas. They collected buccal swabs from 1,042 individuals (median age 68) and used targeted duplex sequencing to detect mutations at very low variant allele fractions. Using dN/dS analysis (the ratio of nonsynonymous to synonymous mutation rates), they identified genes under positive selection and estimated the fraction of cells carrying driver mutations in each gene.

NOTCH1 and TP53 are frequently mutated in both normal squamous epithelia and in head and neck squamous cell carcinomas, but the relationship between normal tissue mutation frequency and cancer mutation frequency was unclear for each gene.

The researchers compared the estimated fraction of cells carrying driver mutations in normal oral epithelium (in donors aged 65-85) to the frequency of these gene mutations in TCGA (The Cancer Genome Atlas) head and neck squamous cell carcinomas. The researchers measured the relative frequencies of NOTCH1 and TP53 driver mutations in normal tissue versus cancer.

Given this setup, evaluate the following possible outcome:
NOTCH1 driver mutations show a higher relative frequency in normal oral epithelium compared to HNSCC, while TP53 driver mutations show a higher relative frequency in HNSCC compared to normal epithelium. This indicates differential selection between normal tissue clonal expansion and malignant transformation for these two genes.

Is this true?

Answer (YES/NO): NO